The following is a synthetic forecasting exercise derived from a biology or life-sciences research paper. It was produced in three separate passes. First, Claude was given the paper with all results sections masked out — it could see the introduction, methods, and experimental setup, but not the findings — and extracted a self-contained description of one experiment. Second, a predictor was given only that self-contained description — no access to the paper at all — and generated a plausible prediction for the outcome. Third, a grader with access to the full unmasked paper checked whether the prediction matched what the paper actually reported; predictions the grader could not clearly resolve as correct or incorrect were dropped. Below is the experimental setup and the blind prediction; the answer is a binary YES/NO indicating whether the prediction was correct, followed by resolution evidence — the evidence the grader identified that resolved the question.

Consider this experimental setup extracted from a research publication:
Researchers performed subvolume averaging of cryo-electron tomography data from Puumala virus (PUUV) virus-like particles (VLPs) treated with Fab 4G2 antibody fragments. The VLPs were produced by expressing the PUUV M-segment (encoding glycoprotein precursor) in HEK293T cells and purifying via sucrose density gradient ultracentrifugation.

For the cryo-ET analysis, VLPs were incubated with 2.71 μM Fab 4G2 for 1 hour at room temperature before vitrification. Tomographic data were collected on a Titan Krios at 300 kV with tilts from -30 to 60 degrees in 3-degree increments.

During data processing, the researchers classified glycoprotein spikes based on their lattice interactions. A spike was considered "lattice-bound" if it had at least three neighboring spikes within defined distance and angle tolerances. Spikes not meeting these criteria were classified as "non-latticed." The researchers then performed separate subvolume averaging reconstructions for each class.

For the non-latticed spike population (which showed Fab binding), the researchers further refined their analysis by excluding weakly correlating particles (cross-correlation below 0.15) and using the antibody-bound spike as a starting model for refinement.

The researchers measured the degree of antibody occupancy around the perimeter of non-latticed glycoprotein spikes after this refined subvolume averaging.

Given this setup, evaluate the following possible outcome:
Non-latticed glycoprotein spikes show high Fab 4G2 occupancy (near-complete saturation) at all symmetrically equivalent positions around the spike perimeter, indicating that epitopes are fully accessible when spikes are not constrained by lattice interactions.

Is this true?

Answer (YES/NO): YES